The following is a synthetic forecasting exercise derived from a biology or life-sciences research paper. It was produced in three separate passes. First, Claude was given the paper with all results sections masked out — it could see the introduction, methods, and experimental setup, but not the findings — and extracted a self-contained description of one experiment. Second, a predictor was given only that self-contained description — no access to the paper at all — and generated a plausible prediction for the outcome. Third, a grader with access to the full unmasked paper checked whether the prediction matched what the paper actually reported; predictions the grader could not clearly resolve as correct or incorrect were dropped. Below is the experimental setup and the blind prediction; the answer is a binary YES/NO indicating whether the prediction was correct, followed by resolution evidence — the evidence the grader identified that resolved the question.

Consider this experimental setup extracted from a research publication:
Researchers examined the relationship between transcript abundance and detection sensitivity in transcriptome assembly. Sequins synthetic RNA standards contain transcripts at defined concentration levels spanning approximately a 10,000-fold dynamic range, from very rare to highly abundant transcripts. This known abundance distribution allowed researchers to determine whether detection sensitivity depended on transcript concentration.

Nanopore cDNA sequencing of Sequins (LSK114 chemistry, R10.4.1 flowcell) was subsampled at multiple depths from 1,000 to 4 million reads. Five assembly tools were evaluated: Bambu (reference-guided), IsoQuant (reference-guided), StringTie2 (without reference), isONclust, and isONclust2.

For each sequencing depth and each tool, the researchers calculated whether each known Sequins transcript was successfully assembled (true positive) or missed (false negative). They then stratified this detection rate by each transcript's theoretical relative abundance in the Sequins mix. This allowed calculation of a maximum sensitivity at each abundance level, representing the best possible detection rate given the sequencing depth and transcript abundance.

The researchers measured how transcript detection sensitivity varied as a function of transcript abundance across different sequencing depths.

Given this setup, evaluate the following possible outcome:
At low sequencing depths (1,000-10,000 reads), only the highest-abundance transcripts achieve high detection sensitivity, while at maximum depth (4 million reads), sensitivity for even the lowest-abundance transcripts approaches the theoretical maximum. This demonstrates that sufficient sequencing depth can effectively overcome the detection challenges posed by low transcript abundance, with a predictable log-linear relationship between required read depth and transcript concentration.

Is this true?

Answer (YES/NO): NO